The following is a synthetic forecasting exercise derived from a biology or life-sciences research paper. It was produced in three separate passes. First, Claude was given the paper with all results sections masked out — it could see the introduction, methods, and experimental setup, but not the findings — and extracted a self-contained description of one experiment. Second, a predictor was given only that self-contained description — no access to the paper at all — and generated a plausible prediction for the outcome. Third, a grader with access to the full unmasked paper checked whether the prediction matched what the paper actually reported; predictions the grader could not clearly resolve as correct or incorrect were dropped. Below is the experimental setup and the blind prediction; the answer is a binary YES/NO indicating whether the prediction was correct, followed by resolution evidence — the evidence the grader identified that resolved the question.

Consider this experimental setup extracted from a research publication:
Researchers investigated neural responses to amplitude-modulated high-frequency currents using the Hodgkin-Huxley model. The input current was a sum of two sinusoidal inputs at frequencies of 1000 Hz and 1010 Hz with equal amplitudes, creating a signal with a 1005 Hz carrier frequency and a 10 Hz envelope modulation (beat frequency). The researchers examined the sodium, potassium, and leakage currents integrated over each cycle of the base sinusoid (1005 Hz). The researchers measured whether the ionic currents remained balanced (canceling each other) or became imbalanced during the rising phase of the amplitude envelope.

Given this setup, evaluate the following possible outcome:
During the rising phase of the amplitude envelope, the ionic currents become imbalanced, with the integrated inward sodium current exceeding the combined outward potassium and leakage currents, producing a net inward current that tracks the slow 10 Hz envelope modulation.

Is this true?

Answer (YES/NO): NO